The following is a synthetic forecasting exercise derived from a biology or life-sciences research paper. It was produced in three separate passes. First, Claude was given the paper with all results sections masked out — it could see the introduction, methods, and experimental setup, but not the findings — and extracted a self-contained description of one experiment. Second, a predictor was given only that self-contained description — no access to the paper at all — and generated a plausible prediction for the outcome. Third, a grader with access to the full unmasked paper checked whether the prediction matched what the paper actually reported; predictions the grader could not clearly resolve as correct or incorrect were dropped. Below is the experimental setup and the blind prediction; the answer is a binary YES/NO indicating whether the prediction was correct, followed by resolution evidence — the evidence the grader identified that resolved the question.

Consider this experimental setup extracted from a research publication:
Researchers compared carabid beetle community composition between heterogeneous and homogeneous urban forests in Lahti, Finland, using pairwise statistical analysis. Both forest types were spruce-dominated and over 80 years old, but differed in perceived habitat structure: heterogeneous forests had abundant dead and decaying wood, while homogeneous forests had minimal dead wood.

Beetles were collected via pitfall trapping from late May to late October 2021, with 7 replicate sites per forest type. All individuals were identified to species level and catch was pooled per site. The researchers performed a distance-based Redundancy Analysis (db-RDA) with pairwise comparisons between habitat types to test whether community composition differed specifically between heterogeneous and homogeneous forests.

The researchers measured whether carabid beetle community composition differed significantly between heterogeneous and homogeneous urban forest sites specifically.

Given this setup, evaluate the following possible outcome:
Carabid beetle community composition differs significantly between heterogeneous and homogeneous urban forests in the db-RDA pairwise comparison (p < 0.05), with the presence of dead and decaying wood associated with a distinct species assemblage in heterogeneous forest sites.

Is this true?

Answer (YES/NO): YES